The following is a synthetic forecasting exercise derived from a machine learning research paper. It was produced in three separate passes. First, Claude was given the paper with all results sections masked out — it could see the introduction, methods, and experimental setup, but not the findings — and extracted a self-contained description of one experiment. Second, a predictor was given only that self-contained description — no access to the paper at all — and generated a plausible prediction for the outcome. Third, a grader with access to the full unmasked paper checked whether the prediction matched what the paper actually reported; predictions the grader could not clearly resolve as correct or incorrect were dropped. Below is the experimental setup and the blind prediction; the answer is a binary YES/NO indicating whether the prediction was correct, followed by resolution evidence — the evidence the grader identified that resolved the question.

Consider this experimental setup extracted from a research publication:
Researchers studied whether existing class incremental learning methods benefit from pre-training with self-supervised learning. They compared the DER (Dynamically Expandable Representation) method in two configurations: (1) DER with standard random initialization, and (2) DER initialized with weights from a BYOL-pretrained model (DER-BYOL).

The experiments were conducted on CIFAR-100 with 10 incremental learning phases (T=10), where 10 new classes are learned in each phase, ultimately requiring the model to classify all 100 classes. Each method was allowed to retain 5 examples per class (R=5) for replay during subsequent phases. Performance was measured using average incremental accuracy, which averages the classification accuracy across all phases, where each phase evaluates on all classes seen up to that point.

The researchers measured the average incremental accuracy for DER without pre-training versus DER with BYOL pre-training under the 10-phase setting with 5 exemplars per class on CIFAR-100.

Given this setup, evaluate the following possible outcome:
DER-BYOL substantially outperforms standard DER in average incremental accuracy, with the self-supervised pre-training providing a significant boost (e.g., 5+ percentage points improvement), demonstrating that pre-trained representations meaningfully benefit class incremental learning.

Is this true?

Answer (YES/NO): NO